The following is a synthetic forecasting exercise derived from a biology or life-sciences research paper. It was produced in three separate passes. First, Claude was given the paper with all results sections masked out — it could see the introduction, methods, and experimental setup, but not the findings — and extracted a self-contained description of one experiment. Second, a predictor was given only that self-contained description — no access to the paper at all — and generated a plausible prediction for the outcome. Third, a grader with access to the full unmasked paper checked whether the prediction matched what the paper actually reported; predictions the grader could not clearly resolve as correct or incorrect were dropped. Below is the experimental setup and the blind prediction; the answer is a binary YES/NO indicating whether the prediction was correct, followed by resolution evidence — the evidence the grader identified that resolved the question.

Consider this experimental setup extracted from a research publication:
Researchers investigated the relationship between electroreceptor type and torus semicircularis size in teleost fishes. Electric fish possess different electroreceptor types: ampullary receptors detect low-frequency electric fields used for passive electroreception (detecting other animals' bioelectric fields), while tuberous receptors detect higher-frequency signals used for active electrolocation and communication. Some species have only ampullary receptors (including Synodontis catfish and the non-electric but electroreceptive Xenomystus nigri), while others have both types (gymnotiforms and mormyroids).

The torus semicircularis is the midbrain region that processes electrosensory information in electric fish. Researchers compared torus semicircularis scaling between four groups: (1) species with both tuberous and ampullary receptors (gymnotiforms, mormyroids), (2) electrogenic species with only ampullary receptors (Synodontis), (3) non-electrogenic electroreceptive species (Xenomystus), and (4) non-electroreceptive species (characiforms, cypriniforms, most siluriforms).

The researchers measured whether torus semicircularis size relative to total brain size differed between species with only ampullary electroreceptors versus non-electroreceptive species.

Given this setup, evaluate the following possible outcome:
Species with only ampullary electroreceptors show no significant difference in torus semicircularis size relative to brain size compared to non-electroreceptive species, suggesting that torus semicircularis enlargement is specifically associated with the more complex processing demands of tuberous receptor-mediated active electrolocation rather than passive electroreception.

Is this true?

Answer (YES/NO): NO